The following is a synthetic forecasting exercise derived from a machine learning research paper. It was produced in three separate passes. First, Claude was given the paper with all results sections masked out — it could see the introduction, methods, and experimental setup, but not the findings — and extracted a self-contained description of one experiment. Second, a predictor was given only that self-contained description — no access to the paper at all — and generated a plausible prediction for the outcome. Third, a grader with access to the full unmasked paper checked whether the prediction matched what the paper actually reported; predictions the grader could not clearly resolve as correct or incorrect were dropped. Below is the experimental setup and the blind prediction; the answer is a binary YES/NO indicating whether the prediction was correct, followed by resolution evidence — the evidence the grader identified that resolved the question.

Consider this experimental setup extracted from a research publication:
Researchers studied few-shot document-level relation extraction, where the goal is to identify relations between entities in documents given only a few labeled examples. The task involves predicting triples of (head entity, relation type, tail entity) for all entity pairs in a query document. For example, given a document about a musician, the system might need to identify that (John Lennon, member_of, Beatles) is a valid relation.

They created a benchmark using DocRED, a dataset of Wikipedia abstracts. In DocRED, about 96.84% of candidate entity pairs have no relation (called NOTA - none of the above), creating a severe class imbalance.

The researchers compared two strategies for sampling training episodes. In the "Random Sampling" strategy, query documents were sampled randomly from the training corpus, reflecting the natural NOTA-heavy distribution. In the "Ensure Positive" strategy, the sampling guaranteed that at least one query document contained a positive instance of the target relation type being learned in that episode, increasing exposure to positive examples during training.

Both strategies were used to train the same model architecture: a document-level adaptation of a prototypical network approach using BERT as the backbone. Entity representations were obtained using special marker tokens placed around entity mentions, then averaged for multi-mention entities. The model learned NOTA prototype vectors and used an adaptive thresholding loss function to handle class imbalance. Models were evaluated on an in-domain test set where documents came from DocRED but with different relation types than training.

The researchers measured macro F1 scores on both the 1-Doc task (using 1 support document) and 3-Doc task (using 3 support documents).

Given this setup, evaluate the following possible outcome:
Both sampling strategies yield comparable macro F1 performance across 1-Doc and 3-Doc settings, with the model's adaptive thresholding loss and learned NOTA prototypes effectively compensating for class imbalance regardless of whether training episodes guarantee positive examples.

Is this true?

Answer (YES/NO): NO